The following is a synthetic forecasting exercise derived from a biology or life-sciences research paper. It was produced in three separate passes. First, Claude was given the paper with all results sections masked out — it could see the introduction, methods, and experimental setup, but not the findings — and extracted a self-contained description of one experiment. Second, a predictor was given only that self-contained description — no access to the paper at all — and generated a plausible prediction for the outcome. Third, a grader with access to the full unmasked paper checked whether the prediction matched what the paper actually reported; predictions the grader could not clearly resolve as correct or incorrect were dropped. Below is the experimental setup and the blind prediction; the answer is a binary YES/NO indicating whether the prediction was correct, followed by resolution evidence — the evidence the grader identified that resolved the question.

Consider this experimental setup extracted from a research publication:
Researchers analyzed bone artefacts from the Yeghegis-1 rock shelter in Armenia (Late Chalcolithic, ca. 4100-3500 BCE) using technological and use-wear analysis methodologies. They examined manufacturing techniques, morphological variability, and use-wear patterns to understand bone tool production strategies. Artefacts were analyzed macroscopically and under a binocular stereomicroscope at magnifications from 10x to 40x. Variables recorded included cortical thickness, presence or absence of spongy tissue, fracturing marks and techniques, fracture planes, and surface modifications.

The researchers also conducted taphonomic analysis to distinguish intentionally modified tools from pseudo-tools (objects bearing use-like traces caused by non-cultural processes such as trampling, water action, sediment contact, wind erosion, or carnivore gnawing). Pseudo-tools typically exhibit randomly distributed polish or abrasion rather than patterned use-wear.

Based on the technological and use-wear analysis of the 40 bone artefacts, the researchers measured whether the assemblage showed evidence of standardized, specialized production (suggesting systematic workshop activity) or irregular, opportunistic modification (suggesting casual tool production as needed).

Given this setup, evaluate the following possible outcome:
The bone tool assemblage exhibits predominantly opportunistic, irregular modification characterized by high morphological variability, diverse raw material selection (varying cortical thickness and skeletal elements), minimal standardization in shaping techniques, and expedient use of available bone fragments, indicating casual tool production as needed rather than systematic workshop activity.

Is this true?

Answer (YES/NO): NO